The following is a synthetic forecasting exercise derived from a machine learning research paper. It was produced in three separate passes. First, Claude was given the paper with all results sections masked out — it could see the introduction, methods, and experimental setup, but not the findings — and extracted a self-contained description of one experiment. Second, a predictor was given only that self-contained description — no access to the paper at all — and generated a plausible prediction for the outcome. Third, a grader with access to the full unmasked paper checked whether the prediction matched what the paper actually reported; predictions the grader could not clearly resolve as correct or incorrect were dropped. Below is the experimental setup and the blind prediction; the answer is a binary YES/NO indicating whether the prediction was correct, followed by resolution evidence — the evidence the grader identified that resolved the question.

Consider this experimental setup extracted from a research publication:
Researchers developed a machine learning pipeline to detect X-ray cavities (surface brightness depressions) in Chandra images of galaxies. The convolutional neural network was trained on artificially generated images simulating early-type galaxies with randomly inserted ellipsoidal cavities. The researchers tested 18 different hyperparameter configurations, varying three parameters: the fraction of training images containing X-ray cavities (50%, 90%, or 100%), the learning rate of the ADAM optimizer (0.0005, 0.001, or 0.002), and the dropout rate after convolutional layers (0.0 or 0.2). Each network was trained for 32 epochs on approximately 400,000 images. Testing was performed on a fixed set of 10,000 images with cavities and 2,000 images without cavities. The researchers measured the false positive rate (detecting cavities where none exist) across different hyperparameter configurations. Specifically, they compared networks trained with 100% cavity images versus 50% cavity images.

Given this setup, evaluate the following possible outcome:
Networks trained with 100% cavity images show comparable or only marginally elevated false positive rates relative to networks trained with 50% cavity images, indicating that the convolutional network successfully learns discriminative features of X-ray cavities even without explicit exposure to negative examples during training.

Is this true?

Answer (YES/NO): NO